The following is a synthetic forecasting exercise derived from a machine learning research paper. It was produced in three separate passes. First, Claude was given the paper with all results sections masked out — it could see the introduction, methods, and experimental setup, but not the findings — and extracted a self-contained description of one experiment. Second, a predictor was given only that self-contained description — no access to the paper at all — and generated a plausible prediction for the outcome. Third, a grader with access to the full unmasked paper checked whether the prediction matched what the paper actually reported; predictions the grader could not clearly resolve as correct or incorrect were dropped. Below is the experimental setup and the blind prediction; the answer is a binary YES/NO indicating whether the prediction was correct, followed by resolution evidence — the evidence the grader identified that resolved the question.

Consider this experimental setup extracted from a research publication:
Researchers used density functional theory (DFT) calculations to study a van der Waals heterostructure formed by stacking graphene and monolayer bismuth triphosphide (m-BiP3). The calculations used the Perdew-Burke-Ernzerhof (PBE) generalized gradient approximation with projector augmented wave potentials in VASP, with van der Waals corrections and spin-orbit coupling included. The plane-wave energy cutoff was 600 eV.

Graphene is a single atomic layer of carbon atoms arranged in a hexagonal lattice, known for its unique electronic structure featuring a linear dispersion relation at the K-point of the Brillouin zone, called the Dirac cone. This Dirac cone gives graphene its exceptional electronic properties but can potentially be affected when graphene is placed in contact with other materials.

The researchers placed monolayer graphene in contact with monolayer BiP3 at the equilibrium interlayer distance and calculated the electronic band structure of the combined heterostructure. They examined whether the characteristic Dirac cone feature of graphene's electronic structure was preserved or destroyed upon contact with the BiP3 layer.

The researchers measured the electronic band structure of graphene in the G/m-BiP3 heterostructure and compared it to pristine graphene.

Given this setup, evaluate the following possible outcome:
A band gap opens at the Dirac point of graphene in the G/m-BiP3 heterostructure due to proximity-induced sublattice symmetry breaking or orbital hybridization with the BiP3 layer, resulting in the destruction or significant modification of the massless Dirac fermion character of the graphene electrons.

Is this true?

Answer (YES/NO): NO